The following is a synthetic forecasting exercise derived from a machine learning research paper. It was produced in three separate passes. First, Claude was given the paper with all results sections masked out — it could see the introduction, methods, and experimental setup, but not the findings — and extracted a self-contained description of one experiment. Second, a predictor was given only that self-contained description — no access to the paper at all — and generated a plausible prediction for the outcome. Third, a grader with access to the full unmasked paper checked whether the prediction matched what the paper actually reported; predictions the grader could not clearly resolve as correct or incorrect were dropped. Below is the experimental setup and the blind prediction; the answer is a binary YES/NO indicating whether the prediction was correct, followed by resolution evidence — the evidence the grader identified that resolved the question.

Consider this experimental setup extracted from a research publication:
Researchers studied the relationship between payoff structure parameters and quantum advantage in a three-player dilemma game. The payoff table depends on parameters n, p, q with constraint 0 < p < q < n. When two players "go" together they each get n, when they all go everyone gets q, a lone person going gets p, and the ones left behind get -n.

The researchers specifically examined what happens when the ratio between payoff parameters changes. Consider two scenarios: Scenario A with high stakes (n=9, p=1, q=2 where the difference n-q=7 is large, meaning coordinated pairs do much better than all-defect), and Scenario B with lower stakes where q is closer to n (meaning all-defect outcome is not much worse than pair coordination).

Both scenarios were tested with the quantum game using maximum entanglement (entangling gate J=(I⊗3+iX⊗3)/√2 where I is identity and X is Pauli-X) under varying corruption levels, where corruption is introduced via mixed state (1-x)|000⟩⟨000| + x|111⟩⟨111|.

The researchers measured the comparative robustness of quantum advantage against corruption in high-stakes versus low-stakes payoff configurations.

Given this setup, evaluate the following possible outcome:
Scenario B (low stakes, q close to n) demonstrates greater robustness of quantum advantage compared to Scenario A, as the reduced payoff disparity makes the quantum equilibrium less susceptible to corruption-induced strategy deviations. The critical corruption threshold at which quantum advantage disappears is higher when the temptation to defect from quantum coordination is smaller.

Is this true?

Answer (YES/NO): NO